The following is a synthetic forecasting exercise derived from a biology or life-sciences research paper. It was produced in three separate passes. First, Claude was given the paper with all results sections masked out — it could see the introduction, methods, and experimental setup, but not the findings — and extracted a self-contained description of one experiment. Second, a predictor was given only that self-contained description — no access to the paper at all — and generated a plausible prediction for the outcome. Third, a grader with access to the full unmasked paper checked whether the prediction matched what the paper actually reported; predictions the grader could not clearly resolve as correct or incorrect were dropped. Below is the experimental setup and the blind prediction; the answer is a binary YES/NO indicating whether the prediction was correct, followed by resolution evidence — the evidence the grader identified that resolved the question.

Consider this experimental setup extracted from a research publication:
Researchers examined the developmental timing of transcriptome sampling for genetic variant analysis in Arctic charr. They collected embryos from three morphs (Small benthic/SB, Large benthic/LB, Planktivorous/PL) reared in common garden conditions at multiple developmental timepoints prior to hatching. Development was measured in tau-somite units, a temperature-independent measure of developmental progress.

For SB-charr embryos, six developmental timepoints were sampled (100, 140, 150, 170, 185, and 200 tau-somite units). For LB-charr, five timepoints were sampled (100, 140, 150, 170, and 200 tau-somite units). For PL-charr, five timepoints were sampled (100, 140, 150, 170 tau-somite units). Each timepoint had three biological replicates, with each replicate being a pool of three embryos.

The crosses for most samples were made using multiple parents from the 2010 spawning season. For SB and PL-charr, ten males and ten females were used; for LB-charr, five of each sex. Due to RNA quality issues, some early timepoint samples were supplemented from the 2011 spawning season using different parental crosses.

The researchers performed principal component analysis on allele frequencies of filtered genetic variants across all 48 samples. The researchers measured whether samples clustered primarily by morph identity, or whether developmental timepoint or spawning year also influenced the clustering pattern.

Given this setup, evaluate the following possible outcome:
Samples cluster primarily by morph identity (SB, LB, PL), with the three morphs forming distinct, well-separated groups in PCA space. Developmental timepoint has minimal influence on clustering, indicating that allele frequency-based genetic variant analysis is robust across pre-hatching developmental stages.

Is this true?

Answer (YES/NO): YES